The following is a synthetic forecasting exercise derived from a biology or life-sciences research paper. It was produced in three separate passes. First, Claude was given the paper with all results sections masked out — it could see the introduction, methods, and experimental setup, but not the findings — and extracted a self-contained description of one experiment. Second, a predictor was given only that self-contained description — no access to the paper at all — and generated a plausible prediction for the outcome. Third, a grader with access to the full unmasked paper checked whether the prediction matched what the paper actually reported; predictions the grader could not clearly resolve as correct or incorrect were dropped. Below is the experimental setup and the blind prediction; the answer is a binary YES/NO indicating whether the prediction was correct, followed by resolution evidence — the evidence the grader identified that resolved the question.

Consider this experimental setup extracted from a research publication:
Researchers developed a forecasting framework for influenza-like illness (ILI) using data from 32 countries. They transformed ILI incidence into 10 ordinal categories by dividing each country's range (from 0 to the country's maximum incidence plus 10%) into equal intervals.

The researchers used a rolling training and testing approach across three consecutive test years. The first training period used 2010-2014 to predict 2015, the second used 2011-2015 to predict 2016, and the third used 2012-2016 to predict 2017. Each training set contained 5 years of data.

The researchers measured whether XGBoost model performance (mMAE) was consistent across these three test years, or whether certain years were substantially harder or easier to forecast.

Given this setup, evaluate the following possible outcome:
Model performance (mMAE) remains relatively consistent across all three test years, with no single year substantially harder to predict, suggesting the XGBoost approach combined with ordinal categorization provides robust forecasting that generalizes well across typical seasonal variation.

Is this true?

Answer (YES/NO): NO